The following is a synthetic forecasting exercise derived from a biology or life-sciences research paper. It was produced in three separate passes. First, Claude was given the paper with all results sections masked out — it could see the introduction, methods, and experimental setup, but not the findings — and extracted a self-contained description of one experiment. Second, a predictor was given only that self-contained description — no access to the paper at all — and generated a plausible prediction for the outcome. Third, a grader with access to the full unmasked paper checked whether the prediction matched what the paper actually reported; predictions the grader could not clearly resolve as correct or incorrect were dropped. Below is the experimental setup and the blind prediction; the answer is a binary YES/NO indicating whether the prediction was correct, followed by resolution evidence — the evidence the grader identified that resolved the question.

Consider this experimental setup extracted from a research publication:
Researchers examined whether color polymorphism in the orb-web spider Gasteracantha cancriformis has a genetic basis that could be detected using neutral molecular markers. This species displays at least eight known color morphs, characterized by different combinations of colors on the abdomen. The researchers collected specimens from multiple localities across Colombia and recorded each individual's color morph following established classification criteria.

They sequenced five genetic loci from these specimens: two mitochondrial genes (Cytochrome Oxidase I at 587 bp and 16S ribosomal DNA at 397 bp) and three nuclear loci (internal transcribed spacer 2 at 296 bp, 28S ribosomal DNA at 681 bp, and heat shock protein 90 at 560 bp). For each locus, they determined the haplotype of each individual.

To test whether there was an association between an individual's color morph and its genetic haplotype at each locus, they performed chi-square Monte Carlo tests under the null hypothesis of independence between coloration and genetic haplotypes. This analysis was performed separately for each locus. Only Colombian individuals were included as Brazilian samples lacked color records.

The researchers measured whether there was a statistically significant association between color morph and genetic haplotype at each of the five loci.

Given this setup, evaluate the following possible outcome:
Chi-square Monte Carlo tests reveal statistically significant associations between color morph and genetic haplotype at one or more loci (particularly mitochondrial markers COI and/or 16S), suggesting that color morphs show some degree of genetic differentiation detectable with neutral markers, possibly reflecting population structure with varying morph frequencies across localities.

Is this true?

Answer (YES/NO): NO